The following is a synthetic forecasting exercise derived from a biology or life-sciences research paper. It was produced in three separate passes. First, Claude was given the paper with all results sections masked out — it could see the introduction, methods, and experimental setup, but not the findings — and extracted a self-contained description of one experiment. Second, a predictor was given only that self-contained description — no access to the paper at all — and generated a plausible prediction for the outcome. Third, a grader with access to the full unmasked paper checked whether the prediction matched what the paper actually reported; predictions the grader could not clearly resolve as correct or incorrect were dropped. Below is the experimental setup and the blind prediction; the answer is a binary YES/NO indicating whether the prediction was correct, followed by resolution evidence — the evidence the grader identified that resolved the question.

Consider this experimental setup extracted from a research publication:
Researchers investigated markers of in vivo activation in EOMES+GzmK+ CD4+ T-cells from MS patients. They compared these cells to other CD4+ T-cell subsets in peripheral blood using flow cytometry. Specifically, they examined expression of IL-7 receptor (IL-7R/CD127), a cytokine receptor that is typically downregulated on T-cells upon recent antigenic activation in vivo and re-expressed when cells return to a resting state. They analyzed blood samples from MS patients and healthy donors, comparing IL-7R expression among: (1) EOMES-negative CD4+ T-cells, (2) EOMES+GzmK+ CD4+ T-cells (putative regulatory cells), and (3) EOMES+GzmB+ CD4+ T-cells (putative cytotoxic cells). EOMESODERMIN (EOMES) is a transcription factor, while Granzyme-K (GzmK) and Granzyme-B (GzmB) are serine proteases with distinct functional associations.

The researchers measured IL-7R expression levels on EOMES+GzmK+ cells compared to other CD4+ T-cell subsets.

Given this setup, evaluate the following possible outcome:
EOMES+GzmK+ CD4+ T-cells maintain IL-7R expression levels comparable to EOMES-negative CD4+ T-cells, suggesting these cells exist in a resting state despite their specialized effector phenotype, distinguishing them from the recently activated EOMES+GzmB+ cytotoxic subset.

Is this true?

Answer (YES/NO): NO